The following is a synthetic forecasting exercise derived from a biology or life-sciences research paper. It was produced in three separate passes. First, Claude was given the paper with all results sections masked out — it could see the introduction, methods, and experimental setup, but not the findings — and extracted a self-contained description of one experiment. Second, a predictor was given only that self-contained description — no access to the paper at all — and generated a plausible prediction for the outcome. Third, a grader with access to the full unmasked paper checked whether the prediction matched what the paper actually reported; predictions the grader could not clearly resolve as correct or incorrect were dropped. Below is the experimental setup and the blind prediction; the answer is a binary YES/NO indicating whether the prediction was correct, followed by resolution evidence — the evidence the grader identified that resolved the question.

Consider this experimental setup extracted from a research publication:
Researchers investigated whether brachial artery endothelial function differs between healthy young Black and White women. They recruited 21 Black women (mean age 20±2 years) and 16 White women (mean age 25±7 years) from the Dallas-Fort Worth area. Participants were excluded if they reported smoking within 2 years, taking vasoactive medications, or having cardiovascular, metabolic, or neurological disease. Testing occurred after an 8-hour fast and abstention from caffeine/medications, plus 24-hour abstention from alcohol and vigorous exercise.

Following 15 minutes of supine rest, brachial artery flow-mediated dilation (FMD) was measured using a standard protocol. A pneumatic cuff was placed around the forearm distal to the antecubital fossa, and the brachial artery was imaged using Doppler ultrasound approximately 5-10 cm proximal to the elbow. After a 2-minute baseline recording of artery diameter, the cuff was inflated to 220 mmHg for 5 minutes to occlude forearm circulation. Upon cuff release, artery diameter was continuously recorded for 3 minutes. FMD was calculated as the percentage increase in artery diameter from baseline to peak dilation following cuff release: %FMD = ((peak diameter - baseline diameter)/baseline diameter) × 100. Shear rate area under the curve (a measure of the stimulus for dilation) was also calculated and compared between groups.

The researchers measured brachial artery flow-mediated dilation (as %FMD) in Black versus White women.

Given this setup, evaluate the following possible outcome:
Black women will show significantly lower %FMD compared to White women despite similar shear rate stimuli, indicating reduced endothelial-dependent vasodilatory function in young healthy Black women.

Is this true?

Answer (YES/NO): YES